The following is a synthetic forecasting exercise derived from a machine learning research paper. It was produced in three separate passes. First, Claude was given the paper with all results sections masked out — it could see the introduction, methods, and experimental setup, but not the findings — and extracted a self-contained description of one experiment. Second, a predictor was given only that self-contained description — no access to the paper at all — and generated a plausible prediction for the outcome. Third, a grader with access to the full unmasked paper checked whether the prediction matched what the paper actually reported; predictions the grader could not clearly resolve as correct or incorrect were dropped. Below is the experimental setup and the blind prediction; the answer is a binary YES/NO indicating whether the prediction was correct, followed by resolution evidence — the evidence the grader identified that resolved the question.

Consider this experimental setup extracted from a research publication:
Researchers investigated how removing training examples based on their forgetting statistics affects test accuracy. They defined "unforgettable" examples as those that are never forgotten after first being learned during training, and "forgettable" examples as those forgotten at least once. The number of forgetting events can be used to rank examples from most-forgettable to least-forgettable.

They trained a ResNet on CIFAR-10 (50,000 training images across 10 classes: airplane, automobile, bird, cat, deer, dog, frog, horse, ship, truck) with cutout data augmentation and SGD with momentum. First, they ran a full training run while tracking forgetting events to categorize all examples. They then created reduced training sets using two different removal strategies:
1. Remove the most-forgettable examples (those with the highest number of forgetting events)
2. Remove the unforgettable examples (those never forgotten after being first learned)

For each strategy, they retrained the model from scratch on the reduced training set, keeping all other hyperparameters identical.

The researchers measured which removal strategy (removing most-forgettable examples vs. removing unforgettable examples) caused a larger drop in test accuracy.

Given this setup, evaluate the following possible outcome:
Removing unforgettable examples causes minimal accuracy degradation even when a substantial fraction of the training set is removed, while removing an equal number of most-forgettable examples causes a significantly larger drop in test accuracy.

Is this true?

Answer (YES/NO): YES